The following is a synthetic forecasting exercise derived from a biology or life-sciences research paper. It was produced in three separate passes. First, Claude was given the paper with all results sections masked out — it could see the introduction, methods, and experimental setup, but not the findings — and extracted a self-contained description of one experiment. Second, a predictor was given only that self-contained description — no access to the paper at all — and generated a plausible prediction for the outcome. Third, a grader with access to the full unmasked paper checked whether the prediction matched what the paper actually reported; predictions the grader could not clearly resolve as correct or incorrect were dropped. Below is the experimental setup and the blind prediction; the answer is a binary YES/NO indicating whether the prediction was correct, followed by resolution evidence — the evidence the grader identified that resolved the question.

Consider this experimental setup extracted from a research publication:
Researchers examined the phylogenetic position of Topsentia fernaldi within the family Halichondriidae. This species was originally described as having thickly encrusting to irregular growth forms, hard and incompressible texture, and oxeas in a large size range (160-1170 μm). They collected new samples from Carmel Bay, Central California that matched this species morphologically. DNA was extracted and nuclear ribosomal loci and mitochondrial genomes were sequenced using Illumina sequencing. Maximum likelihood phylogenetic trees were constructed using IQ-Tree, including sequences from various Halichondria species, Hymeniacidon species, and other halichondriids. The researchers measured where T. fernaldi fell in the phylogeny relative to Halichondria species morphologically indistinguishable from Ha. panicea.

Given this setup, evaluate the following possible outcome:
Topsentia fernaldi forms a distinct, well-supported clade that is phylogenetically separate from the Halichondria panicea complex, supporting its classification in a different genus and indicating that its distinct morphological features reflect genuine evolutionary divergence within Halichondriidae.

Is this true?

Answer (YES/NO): NO